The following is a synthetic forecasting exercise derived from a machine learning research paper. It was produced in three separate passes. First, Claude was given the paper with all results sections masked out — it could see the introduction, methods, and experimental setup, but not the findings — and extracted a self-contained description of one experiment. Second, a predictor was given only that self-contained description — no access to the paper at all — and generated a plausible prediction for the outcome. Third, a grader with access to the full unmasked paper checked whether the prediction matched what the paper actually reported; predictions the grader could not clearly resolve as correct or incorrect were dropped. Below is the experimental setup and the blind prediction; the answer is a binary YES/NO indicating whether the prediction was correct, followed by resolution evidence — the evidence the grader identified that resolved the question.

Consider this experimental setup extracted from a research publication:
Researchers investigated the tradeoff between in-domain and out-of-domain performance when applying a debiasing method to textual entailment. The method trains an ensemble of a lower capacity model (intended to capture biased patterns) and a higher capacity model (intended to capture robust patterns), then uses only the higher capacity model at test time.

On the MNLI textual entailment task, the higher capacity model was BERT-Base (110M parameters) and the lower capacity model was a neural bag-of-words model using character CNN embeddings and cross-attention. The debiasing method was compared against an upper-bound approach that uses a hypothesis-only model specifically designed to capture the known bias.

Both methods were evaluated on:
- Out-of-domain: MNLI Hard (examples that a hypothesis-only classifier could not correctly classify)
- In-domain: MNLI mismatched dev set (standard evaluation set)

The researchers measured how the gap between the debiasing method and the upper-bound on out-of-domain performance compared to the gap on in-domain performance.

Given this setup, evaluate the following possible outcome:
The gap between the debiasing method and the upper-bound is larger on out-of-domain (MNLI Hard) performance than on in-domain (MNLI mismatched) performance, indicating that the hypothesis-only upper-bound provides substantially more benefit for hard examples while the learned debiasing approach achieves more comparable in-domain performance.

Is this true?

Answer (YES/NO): NO